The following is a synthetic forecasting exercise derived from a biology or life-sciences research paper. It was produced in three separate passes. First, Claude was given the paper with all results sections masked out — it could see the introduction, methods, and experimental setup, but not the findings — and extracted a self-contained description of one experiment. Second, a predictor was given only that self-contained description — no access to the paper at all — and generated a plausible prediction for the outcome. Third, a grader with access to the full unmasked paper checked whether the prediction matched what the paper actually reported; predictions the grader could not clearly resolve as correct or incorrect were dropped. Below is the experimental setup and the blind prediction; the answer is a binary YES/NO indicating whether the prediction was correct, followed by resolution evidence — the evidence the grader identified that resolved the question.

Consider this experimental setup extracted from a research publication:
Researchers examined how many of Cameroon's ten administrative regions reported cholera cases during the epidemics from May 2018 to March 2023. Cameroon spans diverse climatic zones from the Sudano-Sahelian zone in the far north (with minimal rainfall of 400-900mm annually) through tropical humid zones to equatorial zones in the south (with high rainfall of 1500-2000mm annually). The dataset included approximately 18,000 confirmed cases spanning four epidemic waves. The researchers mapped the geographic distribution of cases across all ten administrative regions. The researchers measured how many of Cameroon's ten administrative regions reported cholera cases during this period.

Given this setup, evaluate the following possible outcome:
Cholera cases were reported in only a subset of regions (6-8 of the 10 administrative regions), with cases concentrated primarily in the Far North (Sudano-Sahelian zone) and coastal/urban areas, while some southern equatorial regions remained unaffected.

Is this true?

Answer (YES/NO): NO